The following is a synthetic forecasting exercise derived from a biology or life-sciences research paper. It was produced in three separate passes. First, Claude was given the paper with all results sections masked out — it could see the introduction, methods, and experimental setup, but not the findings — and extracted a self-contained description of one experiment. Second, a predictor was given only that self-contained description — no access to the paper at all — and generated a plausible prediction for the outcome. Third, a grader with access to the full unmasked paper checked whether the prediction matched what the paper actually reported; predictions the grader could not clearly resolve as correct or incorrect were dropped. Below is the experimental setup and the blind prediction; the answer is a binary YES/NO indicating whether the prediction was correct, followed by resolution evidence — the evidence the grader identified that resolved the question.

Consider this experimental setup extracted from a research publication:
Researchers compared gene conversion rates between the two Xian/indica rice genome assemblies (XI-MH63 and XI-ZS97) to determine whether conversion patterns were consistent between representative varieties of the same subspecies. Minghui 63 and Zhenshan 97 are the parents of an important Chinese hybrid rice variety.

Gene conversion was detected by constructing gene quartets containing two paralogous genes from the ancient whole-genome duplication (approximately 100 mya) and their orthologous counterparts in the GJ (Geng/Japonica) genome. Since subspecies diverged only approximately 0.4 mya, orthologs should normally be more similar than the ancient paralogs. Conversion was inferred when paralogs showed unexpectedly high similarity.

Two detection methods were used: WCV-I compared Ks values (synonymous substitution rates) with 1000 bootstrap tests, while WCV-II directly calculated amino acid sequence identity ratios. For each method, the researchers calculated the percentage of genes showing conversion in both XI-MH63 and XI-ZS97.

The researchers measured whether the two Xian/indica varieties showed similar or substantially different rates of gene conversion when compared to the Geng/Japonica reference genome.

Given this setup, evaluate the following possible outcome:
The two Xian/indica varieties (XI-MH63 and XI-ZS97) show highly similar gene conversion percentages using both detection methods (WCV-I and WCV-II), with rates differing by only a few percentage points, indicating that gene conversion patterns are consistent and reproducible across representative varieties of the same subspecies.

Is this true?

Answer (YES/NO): YES